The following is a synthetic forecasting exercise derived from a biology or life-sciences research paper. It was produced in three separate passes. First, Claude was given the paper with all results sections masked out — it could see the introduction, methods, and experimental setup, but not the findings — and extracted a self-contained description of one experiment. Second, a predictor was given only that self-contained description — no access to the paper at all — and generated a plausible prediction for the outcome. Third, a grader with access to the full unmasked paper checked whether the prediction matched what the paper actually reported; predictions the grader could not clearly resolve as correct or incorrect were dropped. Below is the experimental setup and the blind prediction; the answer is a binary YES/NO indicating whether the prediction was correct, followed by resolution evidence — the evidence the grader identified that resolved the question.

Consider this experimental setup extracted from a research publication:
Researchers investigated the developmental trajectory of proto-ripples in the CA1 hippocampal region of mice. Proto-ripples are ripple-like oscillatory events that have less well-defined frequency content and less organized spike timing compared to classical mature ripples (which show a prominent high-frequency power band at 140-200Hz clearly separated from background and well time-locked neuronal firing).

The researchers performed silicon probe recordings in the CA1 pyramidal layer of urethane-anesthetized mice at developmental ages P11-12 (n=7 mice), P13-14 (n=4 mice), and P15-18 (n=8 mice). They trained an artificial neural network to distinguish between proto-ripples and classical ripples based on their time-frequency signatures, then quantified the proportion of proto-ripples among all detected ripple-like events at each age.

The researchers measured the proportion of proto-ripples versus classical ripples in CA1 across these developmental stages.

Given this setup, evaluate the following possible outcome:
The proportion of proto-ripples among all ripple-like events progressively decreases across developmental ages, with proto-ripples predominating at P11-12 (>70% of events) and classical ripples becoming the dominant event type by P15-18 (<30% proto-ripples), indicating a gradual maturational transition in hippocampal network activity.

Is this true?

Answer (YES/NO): YES